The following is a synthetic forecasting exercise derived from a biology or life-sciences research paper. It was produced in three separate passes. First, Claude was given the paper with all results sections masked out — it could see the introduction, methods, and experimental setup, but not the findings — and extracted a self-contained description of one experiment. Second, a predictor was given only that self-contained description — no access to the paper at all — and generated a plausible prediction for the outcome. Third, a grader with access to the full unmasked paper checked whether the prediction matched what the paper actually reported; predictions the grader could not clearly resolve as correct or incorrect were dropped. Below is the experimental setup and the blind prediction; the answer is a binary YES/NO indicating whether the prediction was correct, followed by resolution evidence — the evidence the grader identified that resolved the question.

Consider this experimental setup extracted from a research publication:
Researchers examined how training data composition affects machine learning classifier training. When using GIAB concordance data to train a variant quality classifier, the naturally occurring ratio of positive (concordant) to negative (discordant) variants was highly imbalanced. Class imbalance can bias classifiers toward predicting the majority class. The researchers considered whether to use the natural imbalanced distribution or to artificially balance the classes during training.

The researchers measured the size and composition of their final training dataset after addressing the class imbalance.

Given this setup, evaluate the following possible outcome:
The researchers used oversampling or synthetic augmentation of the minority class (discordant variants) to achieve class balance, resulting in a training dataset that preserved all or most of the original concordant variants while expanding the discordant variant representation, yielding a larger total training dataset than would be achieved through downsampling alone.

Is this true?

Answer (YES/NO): NO